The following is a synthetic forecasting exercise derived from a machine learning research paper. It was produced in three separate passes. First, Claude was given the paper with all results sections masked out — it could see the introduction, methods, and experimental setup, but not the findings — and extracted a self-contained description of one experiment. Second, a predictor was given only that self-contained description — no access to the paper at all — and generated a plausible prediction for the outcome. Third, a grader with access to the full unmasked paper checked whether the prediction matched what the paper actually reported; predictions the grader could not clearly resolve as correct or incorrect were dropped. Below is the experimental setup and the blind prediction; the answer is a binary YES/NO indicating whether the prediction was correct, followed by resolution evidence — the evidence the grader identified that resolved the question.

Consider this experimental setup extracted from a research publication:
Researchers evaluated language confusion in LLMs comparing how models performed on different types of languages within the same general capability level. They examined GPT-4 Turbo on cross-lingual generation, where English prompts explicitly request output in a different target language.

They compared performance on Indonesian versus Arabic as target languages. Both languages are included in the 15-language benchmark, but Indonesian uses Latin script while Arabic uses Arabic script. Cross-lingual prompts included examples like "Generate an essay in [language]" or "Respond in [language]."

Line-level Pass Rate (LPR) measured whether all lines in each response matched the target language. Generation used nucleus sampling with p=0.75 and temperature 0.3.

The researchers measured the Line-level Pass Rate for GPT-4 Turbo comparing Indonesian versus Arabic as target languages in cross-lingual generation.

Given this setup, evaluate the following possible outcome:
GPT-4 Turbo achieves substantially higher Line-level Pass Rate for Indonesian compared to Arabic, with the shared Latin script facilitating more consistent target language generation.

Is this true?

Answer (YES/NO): NO